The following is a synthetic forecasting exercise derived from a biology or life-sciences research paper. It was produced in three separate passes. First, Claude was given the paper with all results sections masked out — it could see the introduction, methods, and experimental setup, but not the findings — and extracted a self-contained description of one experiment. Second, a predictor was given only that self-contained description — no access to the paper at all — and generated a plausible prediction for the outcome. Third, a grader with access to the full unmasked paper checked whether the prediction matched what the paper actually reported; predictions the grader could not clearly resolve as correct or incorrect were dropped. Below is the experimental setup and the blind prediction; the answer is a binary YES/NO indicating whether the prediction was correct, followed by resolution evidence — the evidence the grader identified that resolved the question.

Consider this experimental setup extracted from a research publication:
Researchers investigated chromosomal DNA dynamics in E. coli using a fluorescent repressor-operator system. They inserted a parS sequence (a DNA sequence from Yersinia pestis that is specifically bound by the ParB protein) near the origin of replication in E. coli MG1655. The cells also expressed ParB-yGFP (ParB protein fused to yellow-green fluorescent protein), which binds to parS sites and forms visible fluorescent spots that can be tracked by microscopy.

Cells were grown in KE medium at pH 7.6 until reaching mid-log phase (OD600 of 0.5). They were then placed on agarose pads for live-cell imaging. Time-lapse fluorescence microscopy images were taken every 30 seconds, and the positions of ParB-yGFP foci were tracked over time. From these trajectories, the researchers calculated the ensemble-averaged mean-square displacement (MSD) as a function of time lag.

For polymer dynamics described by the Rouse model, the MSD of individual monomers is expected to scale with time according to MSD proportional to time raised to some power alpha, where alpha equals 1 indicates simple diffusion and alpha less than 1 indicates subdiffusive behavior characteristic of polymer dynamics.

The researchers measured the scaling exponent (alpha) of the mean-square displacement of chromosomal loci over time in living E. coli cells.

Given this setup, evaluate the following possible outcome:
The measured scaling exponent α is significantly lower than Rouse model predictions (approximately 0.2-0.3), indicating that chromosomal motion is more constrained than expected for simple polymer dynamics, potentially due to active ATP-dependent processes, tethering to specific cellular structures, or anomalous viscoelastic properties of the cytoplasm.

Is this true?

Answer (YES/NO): NO